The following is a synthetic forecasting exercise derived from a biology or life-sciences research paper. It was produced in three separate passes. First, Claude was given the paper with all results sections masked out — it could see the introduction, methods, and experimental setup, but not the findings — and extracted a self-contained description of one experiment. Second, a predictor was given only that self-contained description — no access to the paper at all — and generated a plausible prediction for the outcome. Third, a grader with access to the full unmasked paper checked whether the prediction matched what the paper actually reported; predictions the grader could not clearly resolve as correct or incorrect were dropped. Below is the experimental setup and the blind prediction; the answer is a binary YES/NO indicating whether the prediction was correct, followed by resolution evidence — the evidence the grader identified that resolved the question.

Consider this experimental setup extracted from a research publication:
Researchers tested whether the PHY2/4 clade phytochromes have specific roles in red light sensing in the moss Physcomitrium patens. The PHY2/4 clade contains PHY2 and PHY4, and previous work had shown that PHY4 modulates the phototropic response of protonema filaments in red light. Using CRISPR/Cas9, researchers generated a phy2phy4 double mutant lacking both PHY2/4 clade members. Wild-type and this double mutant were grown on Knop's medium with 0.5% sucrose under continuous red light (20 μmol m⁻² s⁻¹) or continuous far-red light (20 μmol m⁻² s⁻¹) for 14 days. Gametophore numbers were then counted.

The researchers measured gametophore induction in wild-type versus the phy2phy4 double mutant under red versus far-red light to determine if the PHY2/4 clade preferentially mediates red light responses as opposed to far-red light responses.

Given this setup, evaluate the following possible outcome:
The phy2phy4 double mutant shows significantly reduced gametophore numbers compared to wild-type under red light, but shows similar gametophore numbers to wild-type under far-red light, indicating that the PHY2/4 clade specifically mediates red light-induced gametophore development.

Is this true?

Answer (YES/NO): NO